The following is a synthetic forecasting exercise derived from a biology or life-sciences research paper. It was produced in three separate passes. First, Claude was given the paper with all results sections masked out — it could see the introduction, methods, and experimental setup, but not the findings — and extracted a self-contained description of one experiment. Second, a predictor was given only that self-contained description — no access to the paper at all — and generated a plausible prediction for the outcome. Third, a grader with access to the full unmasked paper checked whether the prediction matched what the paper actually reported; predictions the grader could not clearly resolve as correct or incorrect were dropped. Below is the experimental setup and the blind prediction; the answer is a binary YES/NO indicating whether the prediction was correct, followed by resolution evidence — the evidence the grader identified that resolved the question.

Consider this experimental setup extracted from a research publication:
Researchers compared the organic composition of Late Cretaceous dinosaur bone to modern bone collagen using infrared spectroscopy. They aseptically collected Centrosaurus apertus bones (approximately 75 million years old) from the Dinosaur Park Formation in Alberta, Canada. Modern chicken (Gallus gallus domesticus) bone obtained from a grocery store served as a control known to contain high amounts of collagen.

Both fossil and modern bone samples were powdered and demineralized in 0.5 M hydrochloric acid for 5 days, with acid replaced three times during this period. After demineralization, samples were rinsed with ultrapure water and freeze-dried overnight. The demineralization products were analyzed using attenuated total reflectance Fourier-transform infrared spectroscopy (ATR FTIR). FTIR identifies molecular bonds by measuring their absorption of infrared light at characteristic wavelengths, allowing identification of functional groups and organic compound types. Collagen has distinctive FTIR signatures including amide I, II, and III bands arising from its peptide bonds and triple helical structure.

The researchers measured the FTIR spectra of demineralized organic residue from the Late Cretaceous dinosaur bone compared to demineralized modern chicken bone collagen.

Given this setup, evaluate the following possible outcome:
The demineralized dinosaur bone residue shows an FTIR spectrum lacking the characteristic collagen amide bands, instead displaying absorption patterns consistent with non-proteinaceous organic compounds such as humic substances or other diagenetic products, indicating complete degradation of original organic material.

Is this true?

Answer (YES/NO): NO